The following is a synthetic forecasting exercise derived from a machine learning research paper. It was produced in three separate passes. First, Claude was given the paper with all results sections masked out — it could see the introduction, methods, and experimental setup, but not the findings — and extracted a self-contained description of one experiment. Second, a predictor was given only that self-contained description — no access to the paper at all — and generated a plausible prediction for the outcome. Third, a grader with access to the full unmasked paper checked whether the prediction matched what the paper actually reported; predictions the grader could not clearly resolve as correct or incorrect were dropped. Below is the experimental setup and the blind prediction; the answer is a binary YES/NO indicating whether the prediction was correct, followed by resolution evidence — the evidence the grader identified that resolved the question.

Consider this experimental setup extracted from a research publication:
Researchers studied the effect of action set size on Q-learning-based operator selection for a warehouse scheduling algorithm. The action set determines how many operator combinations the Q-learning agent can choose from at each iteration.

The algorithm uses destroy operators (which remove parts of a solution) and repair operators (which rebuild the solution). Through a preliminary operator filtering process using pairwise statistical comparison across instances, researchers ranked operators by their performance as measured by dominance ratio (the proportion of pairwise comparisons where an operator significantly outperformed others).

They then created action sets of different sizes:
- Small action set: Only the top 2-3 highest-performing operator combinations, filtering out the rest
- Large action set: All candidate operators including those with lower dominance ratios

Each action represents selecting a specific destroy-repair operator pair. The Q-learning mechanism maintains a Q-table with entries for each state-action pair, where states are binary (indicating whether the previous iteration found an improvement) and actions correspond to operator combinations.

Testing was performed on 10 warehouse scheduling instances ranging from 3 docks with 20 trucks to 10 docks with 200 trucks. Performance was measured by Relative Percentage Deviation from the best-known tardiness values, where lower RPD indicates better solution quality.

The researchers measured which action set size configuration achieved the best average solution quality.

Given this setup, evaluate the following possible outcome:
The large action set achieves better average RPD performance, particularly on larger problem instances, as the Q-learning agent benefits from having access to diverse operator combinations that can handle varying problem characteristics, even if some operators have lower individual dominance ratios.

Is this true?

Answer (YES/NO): NO